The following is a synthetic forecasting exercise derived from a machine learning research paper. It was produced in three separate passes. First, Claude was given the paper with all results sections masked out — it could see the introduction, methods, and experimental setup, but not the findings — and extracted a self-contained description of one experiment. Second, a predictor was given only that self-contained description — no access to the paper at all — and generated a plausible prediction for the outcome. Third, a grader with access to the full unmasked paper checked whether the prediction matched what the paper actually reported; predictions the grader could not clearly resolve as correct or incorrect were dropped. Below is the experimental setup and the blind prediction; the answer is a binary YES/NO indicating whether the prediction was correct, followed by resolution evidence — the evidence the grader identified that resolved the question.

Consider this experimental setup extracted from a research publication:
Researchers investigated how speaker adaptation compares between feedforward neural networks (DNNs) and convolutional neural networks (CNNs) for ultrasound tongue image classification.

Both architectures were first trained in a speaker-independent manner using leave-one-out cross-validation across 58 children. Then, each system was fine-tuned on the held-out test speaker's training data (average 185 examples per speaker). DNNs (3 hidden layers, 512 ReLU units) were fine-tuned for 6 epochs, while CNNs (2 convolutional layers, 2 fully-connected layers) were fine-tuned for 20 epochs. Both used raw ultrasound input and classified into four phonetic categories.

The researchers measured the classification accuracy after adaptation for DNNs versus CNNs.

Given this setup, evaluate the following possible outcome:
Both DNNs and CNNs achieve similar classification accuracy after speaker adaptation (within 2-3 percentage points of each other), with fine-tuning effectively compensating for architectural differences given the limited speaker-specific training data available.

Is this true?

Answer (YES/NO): NO